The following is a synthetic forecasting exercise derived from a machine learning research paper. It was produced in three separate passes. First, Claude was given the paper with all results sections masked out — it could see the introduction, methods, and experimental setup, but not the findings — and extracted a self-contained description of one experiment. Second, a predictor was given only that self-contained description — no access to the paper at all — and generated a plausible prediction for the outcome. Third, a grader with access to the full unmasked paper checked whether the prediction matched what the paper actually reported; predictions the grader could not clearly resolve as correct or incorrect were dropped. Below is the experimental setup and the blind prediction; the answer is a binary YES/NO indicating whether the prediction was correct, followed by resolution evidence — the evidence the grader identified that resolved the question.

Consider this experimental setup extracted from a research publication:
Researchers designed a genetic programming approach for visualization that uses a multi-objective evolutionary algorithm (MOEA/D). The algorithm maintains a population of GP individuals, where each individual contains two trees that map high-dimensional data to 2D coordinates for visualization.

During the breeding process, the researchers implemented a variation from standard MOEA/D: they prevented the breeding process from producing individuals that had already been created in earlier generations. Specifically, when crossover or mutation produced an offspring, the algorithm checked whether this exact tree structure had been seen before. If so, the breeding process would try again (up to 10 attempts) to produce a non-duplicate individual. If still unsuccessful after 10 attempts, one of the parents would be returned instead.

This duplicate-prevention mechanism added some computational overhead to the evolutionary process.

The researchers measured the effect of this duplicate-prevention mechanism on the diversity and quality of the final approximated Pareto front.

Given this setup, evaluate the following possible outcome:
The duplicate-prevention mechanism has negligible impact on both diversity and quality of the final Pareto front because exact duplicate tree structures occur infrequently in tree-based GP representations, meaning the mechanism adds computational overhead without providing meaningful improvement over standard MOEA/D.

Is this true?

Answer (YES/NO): NO